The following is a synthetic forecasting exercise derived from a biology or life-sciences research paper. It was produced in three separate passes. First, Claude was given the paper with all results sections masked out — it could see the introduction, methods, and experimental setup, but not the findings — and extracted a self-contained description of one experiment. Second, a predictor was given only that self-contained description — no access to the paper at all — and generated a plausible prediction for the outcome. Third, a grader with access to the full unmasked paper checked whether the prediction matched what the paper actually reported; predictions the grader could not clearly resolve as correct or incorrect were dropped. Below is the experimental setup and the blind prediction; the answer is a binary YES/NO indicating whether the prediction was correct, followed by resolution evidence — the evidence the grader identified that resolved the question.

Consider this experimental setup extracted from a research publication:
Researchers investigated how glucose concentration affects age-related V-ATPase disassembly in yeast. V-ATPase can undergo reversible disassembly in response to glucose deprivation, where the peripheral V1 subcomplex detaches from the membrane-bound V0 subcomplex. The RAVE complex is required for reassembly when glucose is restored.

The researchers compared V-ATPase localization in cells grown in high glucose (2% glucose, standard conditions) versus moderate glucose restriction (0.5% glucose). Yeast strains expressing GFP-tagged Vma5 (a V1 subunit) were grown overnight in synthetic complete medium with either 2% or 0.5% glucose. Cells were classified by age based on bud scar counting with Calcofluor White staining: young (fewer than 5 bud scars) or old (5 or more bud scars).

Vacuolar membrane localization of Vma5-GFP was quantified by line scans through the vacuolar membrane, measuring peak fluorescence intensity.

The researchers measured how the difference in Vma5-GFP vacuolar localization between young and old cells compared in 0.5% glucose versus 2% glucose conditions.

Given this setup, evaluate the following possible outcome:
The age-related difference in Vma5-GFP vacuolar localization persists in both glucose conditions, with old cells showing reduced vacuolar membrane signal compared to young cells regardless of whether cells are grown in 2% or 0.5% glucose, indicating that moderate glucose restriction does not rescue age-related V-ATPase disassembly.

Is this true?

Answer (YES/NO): NO